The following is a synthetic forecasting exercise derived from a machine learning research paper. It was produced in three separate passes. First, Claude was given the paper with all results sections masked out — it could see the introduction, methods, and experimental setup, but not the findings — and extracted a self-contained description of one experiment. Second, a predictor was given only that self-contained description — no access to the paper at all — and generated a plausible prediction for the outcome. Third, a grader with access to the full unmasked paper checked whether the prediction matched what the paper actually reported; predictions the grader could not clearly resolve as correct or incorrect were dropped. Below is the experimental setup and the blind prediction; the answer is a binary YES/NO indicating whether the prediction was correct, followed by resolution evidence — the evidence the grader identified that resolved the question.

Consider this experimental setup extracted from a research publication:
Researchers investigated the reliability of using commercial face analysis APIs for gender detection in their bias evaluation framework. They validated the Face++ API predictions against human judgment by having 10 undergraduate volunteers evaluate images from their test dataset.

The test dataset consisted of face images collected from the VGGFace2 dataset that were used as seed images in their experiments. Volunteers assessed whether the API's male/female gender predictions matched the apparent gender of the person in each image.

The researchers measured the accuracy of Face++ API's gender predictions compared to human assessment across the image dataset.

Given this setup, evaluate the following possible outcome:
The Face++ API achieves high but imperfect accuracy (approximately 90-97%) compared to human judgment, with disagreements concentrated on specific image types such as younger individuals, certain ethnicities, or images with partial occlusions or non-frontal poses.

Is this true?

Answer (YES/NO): NO